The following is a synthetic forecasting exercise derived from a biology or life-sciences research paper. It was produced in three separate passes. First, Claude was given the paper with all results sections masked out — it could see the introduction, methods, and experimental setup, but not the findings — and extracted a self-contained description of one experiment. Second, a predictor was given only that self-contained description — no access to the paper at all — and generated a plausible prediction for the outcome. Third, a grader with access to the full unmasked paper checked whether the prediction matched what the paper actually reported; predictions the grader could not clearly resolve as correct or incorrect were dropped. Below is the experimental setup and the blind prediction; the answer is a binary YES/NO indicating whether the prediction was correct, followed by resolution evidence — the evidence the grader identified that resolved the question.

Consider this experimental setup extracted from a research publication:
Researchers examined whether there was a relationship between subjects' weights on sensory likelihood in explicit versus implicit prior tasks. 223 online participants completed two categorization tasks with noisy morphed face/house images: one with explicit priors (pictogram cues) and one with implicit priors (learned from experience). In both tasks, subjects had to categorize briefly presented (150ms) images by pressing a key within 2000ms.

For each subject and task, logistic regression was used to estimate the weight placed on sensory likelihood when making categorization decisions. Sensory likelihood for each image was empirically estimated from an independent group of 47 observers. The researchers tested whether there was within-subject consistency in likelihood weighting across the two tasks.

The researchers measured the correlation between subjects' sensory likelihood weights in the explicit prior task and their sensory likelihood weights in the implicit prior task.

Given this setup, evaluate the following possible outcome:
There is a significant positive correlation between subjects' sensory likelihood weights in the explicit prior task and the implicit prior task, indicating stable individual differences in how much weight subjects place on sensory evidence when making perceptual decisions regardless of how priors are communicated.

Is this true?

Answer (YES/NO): YES